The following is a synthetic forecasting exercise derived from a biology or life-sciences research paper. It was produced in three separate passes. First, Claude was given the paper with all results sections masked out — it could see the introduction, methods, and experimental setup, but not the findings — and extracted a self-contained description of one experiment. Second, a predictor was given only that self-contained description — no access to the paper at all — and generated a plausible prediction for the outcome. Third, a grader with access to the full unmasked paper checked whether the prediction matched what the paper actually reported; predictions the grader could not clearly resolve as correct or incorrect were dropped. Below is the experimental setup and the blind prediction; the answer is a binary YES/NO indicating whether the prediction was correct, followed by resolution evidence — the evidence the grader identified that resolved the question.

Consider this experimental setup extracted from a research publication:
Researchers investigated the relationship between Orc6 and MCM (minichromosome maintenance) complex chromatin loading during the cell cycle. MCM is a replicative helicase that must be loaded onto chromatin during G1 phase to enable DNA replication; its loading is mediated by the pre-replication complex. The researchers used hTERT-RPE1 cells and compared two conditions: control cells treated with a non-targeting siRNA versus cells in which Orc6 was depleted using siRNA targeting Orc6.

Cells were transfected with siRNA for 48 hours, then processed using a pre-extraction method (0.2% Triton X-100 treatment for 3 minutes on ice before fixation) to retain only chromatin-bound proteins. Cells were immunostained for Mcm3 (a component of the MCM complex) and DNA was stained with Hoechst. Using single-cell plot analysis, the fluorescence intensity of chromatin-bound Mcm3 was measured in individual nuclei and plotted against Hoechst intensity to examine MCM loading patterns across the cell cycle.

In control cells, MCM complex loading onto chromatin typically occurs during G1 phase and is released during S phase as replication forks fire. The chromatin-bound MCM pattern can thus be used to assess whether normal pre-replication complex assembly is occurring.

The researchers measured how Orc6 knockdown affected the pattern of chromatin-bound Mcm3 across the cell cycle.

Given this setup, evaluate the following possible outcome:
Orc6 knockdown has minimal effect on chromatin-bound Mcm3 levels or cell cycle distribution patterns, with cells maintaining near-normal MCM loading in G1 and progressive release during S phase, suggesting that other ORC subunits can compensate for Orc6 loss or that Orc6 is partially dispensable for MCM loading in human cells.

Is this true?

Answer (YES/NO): NO